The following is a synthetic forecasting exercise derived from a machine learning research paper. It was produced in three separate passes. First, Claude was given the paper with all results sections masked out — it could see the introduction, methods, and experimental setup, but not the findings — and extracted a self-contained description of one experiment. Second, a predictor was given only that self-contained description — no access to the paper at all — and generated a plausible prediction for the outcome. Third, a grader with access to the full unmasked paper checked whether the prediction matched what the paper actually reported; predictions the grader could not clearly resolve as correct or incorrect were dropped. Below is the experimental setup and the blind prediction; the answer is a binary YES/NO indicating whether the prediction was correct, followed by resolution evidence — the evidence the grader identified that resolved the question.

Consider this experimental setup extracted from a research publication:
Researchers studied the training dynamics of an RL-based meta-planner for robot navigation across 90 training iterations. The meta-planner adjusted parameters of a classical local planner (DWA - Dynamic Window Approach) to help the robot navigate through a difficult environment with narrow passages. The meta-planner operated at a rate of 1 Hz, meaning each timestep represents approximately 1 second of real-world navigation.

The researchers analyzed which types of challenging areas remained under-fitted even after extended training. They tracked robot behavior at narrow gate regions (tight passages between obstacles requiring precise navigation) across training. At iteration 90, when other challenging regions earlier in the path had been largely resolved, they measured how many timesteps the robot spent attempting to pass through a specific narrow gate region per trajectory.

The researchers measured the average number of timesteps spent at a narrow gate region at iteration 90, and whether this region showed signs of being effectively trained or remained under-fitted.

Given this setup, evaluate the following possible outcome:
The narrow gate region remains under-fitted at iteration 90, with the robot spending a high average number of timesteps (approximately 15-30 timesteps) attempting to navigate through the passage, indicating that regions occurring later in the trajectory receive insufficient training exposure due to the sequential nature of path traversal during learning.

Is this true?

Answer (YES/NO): YES